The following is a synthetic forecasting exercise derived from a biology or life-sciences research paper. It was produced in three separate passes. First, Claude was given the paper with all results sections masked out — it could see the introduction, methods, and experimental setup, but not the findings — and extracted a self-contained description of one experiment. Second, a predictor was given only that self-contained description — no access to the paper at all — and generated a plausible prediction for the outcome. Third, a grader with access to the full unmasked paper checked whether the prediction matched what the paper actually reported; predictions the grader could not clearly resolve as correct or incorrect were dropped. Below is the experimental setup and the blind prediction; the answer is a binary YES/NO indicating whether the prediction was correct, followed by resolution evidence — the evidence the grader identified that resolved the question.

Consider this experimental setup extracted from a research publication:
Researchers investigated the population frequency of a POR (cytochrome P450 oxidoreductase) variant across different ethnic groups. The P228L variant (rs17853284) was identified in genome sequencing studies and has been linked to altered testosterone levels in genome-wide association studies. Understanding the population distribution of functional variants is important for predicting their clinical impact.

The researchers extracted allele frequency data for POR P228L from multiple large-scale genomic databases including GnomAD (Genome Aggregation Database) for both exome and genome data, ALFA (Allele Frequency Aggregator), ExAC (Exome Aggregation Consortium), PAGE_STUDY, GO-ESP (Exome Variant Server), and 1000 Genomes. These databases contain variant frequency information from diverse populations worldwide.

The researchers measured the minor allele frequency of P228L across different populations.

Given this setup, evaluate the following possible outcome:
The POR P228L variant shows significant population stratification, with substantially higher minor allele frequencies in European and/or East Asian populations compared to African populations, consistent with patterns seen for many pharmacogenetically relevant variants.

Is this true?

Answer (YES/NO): NO